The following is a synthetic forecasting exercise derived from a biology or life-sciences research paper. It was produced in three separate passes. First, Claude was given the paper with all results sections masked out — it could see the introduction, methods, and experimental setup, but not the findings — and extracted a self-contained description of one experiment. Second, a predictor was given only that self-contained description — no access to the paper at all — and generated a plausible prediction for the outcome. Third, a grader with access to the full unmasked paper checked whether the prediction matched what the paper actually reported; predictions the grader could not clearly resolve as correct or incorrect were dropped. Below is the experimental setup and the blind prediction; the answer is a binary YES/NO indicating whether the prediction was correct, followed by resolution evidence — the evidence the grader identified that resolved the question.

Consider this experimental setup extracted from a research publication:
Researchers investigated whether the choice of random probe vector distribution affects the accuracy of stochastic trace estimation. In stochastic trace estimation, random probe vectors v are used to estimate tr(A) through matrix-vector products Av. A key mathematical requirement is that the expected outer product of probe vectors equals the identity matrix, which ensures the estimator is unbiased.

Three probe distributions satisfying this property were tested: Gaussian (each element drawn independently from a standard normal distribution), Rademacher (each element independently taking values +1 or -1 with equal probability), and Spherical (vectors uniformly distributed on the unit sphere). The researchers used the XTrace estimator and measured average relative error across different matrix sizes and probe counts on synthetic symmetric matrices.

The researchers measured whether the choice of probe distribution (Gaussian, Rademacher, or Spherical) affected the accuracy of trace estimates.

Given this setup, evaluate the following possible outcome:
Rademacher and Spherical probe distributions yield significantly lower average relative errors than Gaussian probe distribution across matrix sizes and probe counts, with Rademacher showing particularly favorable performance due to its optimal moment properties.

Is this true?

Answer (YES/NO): NO